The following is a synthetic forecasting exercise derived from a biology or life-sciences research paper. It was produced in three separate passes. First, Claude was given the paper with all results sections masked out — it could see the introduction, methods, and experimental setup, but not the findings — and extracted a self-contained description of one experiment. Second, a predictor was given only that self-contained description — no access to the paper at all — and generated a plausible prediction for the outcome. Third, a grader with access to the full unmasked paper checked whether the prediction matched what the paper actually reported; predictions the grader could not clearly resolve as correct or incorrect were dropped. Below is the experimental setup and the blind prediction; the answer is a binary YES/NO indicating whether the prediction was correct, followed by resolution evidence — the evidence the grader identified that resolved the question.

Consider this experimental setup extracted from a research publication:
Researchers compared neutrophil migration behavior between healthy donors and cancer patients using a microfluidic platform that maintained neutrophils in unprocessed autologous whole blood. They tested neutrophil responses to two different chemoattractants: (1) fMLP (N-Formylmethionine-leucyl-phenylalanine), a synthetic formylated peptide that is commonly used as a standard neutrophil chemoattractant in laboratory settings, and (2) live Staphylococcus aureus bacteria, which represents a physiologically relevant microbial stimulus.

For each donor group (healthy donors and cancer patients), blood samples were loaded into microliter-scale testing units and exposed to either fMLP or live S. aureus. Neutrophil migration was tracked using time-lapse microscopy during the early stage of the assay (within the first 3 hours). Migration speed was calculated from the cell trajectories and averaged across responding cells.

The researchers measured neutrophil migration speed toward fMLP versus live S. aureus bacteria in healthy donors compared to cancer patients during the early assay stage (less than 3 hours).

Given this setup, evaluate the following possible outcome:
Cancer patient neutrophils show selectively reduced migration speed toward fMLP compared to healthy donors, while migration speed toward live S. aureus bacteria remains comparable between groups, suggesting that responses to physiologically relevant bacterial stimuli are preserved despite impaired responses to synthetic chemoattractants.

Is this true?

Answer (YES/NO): NO